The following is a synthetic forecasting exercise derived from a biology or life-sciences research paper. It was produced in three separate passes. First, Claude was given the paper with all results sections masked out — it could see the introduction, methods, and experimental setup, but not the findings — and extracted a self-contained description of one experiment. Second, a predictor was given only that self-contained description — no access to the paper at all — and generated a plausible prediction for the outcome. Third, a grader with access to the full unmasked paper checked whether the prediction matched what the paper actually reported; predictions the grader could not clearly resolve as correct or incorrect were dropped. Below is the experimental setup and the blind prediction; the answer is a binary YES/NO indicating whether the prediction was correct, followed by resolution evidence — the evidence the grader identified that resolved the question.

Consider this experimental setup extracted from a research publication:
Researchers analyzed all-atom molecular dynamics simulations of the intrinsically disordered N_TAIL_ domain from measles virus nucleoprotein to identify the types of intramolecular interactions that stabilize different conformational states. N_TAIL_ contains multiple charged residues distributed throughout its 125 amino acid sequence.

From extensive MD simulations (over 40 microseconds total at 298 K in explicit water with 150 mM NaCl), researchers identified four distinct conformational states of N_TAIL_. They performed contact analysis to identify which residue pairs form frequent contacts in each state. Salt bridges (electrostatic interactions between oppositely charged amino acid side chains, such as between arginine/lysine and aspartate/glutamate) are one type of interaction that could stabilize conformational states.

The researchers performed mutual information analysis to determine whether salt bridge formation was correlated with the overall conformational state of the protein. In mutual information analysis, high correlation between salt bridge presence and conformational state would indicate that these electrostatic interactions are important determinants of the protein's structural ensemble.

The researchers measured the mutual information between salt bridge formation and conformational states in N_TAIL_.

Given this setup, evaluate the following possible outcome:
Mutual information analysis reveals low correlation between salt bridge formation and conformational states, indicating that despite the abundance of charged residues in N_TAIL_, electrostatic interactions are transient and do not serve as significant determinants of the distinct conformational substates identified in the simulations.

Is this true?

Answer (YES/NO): NO